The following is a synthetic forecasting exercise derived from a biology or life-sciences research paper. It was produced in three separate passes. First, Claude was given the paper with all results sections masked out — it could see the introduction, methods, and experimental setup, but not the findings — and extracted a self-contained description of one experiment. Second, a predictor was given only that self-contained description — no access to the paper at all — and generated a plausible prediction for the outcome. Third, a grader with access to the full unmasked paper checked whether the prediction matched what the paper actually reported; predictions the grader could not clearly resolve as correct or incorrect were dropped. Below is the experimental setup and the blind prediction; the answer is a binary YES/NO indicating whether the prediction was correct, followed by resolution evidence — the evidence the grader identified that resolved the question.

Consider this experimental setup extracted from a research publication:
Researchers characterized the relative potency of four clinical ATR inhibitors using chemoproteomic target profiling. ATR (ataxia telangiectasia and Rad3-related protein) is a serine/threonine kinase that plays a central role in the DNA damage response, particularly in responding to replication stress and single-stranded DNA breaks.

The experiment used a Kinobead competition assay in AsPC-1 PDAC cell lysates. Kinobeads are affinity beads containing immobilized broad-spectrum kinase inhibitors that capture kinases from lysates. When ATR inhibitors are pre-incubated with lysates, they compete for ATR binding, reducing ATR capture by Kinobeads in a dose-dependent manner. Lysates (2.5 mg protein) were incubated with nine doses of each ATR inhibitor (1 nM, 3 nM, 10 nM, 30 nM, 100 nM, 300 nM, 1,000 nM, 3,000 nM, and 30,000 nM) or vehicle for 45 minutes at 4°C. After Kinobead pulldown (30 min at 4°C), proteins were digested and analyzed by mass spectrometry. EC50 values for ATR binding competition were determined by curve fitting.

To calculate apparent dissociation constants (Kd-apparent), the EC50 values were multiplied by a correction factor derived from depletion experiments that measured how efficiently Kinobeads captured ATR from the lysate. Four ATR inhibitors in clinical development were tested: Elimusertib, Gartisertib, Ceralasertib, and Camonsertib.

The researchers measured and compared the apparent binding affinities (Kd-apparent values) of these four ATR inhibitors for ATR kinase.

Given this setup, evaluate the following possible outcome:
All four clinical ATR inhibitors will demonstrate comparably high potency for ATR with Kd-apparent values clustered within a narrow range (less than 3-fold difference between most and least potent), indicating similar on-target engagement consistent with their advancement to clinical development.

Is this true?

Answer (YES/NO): NO